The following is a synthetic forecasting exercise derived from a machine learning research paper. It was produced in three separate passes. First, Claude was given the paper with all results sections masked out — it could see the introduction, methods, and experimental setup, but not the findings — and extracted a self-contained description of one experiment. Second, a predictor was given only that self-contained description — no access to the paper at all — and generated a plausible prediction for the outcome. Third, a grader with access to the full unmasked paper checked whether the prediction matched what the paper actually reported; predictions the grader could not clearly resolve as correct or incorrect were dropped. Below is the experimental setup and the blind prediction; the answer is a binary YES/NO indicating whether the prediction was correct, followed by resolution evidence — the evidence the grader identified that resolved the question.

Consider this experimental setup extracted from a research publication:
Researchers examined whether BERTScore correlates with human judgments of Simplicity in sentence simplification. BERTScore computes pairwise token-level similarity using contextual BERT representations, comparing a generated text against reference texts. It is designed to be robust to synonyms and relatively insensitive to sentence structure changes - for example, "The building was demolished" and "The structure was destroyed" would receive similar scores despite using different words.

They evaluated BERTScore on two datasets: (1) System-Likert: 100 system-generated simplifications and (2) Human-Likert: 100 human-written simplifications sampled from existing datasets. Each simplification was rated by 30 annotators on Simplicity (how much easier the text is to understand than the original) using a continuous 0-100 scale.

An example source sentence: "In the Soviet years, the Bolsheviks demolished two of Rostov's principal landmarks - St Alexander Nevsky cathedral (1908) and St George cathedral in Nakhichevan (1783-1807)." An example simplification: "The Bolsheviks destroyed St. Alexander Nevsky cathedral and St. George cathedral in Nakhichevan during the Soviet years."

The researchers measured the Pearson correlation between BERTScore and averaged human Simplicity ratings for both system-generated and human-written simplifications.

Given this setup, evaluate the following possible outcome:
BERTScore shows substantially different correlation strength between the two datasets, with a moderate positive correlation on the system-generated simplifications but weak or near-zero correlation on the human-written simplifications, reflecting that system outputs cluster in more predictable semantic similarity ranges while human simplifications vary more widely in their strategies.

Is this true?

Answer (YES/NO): YES